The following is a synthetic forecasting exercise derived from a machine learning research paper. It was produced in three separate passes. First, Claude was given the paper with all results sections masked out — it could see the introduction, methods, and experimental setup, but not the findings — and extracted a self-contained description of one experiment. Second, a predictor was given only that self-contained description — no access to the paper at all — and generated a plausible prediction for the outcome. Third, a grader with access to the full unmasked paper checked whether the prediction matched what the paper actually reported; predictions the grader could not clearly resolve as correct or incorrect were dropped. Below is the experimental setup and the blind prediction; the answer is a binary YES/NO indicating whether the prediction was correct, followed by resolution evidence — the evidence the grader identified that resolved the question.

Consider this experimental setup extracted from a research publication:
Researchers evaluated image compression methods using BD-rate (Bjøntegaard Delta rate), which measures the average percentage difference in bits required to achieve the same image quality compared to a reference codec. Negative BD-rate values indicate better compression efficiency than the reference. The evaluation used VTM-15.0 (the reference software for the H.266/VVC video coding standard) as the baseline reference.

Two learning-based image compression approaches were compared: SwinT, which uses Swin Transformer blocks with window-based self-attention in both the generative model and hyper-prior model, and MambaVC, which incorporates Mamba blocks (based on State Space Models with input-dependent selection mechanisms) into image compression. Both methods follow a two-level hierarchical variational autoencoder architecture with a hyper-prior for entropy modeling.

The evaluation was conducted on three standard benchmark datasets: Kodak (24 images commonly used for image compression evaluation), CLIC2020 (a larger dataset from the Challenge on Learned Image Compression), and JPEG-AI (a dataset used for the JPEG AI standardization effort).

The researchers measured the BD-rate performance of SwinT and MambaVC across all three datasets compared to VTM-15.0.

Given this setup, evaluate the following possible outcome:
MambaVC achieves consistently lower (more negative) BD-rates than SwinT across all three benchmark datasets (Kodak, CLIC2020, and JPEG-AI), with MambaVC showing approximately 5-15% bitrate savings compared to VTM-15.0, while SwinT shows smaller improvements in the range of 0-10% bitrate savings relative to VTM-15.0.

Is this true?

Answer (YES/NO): NO